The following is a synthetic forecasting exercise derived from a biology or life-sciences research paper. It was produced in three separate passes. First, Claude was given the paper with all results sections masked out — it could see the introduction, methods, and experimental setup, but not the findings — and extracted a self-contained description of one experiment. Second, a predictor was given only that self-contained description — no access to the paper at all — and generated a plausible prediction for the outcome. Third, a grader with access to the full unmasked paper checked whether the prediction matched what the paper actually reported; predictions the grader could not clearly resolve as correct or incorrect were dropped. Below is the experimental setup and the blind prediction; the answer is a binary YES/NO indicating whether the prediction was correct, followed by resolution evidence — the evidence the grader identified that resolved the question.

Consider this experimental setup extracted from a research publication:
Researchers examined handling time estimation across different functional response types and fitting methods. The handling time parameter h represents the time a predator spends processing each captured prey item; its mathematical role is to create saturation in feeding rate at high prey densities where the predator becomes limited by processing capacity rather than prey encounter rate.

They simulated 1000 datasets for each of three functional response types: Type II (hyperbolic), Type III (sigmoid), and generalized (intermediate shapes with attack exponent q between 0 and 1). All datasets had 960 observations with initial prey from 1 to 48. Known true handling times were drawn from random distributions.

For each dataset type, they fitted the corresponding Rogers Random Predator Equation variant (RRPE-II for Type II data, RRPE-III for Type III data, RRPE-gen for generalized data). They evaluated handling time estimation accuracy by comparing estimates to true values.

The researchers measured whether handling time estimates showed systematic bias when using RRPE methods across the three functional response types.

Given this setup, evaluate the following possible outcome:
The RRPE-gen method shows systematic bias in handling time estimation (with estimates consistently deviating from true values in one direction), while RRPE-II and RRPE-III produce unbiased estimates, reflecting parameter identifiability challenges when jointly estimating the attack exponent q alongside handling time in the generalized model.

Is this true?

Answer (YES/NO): NO